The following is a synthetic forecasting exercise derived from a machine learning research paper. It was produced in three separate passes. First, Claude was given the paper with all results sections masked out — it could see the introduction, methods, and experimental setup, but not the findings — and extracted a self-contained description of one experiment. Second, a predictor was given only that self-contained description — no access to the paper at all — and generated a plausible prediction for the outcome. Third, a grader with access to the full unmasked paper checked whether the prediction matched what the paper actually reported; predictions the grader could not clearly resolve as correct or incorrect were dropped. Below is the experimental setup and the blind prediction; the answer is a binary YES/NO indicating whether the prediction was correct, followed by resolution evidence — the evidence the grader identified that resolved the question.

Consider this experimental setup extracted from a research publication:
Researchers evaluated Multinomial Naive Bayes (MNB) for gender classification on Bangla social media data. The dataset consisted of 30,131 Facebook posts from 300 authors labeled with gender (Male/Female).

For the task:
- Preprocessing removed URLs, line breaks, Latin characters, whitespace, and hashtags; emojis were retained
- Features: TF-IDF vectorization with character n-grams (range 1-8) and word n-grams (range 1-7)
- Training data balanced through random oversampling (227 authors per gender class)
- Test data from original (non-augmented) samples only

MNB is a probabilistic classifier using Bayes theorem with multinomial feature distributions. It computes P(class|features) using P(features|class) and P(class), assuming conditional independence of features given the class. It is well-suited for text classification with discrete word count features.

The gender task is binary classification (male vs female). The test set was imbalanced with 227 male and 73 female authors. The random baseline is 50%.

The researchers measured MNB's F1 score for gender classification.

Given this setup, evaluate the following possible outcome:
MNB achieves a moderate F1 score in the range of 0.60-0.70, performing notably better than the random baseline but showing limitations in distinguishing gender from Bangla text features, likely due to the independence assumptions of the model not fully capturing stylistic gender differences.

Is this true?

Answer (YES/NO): NO